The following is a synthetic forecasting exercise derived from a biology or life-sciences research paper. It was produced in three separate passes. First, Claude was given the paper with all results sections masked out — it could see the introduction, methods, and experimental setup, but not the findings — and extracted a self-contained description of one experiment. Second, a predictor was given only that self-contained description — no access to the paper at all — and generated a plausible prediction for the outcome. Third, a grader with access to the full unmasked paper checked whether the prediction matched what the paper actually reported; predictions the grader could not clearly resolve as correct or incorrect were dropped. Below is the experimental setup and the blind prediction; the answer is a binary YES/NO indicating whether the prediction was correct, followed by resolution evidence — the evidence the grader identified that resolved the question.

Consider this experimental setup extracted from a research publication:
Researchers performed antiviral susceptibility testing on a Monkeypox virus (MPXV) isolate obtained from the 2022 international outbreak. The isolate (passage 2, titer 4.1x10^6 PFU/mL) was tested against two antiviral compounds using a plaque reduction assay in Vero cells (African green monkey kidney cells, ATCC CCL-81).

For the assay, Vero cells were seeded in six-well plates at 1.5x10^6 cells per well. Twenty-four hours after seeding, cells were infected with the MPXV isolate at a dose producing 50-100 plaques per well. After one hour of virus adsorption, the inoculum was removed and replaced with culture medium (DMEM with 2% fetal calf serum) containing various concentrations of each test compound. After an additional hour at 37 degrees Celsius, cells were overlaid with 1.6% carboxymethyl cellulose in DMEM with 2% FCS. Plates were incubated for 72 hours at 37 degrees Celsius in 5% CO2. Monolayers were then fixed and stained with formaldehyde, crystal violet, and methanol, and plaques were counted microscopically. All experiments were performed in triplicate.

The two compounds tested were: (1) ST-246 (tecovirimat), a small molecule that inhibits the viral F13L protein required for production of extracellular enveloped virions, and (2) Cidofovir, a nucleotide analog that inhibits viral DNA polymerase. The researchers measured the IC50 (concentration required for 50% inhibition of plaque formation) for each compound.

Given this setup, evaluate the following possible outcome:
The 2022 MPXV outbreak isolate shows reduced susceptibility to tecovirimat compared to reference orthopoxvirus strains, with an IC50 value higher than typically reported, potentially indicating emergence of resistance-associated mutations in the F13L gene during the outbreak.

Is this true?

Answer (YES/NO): NO